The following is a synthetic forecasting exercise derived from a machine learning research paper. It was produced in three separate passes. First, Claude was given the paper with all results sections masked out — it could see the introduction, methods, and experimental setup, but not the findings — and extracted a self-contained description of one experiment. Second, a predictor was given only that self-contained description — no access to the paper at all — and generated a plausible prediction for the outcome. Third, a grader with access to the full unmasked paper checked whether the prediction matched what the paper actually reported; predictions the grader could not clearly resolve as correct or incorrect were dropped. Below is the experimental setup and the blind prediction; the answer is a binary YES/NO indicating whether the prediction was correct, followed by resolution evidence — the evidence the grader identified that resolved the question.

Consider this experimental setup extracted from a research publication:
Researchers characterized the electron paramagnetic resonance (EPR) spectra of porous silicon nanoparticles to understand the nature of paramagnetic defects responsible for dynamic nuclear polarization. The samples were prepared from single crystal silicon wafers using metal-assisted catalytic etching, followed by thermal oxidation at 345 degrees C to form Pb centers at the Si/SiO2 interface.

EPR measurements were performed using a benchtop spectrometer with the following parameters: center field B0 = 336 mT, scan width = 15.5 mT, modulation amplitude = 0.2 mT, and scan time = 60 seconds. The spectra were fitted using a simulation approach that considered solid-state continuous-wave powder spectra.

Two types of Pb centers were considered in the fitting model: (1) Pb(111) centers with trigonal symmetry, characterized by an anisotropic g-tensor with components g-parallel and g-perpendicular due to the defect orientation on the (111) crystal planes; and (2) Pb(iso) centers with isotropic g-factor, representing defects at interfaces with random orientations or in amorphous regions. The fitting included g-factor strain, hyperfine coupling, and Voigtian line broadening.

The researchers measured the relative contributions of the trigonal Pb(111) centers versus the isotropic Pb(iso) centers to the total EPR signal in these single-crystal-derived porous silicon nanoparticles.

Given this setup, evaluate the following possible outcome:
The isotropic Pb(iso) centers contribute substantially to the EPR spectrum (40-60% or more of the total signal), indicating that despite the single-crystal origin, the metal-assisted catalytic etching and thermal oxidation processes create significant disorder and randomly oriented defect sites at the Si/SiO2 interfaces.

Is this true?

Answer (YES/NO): YES